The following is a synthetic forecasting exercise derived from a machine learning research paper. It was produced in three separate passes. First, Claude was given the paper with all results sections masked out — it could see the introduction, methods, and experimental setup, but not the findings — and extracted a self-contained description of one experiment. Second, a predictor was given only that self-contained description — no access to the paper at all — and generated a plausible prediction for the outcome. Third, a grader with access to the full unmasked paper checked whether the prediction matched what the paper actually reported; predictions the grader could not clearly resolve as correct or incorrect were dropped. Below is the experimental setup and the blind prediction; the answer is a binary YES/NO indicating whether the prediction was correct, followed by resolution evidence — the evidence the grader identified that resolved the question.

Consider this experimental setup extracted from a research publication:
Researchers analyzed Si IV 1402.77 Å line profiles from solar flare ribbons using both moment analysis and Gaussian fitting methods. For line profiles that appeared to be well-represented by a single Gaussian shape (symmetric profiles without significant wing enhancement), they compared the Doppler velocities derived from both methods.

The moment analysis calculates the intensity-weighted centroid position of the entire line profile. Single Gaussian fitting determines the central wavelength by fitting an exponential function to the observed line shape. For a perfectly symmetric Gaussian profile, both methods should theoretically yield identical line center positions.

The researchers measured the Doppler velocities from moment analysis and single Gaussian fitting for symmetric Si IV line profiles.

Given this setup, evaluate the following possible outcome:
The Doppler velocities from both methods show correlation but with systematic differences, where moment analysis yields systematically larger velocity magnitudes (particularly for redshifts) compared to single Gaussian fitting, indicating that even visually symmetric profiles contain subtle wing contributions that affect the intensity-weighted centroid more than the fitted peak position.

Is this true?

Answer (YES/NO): NO